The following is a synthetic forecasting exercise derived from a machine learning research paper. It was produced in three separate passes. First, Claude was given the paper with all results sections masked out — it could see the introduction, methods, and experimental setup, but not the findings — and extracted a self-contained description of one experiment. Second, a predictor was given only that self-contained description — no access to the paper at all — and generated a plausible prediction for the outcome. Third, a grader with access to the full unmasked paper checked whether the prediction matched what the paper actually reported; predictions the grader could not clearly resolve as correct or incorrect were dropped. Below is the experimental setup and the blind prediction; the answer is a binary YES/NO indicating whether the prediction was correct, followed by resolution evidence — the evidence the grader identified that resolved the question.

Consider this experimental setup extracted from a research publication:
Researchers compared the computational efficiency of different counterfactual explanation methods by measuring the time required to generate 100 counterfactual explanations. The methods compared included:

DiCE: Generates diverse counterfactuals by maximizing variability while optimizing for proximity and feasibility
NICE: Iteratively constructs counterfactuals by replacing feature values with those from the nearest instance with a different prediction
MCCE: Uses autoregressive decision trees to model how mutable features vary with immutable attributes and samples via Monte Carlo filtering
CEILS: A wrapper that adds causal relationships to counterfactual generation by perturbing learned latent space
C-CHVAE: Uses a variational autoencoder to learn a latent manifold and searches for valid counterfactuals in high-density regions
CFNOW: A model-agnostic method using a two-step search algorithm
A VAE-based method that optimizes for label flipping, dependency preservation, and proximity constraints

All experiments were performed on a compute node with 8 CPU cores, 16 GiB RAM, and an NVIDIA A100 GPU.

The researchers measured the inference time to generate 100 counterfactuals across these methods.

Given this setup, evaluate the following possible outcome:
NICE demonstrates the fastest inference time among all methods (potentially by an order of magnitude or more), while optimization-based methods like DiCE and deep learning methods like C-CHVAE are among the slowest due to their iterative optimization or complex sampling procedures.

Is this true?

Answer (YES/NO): NO